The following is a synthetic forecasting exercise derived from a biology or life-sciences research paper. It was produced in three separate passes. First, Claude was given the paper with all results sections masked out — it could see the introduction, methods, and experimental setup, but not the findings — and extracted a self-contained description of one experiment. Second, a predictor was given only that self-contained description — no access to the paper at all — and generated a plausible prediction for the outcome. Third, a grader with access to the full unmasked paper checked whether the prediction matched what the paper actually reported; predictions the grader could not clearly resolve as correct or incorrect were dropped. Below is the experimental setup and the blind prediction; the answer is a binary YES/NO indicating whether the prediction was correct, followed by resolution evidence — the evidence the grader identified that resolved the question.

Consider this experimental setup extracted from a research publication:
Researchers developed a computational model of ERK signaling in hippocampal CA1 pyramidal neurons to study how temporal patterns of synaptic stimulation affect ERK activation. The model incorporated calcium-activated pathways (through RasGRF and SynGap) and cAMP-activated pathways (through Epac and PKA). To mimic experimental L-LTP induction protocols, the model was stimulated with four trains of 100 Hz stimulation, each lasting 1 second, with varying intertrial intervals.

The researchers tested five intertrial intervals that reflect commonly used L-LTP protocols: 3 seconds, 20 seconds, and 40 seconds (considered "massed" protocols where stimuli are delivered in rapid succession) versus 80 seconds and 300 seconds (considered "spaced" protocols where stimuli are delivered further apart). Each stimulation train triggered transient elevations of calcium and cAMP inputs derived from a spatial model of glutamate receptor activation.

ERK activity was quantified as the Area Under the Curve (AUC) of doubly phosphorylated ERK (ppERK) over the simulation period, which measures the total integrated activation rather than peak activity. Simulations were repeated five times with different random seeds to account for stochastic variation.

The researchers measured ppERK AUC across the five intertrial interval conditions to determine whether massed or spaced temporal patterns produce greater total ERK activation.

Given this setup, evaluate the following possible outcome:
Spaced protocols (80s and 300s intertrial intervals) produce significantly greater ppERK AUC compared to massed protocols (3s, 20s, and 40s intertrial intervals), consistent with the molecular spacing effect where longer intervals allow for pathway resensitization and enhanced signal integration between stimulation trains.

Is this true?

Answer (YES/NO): YES